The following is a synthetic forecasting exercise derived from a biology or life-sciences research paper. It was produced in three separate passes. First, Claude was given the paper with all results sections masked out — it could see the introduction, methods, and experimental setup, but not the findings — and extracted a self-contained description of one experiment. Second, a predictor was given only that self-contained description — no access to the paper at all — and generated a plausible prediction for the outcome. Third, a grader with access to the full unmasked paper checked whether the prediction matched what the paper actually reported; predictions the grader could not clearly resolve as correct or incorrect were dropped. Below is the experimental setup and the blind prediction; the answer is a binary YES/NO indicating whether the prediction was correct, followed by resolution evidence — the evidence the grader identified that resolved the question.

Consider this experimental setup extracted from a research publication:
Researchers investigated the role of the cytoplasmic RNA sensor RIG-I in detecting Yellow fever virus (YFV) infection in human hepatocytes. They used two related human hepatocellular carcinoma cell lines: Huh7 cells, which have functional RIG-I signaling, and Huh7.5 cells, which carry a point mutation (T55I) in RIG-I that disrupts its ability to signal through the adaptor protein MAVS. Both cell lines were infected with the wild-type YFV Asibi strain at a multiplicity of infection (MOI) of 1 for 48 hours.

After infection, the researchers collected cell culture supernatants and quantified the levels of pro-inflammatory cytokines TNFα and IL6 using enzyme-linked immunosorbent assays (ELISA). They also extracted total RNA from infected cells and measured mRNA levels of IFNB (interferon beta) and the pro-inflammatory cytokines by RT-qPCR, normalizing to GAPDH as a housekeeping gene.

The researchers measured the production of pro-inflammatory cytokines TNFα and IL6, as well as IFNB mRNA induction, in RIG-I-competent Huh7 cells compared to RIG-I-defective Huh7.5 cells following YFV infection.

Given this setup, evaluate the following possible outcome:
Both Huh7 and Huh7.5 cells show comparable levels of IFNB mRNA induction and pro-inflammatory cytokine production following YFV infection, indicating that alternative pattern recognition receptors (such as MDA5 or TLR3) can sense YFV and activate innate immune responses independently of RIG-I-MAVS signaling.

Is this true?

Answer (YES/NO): NO